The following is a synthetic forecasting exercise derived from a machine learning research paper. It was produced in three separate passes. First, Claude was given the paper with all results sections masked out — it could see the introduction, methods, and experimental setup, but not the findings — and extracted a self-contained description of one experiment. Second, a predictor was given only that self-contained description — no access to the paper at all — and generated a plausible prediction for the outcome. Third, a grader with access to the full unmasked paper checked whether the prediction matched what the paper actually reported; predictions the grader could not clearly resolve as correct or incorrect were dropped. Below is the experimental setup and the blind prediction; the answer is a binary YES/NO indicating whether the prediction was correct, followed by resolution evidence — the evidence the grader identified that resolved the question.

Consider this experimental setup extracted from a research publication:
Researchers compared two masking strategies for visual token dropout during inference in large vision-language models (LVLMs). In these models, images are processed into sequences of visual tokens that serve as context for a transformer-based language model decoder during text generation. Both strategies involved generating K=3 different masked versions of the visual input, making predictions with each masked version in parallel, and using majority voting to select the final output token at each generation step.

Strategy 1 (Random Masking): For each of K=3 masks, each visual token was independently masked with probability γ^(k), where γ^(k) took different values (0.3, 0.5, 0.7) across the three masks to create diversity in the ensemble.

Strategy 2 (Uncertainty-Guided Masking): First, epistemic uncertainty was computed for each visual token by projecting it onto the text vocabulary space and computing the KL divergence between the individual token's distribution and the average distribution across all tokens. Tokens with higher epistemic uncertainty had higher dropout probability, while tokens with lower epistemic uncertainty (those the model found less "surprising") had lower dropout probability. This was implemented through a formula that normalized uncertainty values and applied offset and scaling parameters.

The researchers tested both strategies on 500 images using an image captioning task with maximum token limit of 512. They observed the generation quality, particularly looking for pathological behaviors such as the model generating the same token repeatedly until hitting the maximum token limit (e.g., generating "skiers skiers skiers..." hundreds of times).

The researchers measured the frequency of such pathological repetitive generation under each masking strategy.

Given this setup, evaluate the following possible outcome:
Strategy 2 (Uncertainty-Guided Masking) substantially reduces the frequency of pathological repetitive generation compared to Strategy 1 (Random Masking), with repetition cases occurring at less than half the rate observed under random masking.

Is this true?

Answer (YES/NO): YES